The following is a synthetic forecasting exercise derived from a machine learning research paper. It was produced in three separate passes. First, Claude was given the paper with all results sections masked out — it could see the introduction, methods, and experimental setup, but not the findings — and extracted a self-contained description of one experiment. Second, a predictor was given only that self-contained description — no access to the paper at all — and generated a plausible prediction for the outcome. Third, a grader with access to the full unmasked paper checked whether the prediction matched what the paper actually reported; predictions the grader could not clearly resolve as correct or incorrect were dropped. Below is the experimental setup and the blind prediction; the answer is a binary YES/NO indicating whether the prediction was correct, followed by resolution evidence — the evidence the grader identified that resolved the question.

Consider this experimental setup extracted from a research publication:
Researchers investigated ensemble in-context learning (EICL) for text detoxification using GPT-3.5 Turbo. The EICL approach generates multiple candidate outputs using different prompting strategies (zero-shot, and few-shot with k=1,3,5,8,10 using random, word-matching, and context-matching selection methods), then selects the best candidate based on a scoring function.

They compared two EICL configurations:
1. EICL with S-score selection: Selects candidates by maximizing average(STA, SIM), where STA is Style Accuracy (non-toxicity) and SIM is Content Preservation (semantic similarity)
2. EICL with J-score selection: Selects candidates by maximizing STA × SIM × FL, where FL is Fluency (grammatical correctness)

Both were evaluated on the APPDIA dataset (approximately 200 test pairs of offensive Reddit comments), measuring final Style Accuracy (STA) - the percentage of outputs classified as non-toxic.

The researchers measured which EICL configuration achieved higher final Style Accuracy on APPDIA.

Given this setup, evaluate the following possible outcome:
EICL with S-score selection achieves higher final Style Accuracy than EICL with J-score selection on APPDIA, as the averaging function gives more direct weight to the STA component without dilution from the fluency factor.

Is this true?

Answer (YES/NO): NO